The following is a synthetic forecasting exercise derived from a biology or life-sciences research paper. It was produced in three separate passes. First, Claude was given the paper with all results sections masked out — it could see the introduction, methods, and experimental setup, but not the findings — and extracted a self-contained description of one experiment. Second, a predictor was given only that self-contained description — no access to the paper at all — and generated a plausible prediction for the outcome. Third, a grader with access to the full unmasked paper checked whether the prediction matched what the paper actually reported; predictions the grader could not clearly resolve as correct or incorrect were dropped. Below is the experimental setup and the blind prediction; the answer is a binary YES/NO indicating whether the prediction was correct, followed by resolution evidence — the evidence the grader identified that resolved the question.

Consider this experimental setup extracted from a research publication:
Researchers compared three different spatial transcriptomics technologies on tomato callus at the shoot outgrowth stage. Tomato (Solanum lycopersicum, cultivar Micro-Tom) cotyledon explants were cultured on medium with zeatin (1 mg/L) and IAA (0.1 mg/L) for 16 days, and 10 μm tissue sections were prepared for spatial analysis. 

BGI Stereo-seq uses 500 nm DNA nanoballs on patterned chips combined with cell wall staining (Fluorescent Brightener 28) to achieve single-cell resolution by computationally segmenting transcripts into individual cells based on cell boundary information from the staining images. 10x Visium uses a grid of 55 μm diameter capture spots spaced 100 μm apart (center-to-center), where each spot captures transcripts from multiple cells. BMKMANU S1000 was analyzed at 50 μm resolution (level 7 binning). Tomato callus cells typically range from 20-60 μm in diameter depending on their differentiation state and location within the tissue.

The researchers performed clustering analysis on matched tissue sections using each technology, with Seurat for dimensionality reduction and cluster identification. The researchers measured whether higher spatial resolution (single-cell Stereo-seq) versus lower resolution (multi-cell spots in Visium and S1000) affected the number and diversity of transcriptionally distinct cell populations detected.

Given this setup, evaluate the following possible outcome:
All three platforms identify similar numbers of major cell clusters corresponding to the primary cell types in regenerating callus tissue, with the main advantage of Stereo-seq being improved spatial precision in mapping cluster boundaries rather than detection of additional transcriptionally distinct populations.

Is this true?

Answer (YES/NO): YES